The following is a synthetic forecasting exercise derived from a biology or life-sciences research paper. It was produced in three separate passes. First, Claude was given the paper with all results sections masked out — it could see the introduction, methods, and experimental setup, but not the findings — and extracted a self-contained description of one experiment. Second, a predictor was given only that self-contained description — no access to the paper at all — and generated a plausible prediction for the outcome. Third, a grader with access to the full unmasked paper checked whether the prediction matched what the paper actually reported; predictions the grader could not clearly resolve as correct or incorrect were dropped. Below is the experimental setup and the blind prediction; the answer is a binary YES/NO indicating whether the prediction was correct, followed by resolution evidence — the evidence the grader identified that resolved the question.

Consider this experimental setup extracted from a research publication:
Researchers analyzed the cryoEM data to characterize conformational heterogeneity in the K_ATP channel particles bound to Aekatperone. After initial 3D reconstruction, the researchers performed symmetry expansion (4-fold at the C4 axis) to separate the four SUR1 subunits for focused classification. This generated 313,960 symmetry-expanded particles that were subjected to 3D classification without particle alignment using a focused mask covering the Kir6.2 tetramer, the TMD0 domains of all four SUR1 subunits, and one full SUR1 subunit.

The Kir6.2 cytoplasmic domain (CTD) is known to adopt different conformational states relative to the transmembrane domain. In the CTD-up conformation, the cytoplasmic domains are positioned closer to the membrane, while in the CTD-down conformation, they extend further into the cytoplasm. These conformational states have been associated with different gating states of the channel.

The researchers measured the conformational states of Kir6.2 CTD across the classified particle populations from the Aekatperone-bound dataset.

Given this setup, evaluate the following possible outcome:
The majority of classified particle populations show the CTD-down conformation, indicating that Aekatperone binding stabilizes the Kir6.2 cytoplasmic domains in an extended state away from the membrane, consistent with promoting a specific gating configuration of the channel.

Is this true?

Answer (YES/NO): NO